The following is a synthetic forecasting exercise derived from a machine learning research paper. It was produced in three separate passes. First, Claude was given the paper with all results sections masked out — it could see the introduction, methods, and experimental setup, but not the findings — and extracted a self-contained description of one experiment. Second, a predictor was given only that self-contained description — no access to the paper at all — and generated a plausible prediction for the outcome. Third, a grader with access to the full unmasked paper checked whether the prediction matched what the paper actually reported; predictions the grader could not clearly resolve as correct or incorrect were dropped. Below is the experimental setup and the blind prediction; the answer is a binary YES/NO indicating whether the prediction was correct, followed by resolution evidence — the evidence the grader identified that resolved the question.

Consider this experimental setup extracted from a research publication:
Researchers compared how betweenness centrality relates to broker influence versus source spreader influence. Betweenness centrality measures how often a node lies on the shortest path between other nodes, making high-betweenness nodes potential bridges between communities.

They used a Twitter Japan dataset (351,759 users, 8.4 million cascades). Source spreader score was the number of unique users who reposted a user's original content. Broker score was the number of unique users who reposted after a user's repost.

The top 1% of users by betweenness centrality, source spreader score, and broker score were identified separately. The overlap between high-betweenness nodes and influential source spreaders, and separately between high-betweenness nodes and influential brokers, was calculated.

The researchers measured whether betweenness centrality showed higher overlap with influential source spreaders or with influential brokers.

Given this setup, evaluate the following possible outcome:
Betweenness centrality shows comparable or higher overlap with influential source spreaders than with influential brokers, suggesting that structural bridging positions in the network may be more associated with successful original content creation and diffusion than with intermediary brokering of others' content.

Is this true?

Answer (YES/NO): YES